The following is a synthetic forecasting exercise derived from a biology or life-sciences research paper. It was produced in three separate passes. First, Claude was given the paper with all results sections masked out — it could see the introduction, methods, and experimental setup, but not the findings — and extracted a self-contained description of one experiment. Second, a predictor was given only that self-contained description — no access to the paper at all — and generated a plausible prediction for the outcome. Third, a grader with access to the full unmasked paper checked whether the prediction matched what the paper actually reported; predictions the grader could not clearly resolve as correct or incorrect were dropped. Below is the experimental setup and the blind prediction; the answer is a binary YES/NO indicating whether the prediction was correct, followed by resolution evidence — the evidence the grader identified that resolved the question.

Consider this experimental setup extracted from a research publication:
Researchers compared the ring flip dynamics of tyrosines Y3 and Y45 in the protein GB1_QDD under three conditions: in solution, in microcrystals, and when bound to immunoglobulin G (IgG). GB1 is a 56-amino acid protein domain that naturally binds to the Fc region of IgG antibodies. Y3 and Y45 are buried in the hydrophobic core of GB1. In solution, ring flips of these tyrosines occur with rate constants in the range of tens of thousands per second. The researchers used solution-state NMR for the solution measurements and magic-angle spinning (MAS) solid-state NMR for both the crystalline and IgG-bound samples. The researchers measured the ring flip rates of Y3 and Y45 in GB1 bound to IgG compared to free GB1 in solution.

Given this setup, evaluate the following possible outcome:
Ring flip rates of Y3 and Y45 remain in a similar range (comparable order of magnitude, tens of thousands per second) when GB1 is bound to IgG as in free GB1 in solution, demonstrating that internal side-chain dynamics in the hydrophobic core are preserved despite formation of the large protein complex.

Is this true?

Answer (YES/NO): NO